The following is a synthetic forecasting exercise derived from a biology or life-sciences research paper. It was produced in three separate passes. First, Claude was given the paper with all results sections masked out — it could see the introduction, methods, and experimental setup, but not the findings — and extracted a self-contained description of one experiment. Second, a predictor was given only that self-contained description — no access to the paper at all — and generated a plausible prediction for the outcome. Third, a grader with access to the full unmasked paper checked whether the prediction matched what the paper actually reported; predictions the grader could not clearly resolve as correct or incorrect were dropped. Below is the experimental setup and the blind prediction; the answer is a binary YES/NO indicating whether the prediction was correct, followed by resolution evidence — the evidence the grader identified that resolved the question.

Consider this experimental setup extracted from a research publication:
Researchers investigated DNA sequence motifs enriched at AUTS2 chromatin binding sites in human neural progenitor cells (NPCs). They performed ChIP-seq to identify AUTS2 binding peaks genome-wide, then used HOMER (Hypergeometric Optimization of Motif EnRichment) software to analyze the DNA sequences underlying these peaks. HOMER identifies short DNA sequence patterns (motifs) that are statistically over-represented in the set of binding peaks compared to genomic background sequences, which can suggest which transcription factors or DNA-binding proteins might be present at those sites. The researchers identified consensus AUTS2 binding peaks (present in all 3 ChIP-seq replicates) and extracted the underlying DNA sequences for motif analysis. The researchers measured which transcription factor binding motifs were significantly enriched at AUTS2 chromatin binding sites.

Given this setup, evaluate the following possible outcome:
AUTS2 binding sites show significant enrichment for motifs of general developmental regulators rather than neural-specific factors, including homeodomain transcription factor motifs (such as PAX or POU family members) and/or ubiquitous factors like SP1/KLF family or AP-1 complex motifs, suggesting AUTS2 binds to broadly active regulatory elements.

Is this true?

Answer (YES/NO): NO